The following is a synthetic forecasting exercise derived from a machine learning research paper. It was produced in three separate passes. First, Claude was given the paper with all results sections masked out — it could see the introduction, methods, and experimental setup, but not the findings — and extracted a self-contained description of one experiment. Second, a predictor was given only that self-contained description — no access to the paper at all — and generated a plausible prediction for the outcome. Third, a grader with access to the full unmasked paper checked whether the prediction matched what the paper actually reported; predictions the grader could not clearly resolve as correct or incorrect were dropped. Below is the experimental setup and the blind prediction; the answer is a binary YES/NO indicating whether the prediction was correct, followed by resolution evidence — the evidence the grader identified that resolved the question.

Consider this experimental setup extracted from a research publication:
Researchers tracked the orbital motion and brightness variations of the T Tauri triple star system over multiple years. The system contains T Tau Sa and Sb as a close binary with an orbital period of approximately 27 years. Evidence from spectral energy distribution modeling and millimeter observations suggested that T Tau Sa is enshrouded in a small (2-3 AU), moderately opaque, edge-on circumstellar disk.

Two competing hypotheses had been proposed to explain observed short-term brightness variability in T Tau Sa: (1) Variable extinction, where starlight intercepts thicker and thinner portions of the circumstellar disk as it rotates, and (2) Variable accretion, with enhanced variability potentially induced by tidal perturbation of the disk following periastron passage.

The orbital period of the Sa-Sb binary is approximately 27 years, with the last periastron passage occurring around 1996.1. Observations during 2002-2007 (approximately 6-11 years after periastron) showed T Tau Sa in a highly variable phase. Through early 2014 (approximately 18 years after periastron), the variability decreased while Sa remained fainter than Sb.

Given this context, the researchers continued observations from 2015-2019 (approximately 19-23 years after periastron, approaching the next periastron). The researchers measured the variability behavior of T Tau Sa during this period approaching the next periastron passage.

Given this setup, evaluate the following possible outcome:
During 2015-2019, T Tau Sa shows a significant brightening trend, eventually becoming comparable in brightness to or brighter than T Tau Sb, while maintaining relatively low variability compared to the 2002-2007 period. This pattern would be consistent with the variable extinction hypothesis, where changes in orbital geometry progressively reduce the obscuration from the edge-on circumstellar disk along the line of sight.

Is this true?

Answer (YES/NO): NO